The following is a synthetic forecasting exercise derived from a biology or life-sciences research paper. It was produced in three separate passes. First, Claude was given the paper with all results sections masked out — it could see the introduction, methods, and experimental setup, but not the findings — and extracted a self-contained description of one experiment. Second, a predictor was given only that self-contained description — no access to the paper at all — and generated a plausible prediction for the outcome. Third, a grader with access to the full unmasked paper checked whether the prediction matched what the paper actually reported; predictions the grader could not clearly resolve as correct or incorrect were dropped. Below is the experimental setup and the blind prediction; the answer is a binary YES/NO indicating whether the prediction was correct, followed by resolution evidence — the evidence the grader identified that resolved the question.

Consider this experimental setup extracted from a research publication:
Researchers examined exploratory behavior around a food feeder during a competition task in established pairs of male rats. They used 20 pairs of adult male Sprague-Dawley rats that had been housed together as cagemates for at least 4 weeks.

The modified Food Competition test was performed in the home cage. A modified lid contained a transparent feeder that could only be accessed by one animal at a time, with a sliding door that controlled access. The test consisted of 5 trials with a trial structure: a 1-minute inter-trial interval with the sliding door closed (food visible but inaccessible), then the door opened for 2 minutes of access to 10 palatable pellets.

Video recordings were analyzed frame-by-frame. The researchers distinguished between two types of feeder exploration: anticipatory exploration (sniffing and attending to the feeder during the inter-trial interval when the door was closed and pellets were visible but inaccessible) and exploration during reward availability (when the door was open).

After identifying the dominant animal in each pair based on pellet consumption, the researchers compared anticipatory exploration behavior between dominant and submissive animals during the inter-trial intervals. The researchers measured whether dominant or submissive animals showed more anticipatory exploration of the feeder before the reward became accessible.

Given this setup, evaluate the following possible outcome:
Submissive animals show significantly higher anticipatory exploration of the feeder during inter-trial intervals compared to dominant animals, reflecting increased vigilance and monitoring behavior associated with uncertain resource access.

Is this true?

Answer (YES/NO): NO